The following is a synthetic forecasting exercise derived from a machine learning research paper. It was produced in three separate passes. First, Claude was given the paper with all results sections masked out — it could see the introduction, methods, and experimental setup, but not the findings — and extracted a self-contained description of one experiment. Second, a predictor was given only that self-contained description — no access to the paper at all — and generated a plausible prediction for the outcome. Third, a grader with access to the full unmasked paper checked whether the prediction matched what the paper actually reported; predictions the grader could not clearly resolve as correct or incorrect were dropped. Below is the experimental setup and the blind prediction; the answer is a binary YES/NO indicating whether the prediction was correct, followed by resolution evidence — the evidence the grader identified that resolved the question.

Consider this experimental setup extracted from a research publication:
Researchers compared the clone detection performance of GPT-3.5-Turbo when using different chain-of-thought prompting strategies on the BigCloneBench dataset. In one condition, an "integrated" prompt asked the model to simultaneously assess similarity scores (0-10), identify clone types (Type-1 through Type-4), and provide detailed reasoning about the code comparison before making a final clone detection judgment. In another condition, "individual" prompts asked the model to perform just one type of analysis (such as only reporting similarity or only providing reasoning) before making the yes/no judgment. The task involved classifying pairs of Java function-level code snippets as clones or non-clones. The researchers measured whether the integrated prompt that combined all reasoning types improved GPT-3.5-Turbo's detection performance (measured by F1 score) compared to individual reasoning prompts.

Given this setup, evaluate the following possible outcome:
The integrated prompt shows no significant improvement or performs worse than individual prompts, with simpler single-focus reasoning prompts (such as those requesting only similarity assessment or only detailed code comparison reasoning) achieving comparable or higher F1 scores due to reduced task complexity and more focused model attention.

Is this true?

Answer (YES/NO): YES